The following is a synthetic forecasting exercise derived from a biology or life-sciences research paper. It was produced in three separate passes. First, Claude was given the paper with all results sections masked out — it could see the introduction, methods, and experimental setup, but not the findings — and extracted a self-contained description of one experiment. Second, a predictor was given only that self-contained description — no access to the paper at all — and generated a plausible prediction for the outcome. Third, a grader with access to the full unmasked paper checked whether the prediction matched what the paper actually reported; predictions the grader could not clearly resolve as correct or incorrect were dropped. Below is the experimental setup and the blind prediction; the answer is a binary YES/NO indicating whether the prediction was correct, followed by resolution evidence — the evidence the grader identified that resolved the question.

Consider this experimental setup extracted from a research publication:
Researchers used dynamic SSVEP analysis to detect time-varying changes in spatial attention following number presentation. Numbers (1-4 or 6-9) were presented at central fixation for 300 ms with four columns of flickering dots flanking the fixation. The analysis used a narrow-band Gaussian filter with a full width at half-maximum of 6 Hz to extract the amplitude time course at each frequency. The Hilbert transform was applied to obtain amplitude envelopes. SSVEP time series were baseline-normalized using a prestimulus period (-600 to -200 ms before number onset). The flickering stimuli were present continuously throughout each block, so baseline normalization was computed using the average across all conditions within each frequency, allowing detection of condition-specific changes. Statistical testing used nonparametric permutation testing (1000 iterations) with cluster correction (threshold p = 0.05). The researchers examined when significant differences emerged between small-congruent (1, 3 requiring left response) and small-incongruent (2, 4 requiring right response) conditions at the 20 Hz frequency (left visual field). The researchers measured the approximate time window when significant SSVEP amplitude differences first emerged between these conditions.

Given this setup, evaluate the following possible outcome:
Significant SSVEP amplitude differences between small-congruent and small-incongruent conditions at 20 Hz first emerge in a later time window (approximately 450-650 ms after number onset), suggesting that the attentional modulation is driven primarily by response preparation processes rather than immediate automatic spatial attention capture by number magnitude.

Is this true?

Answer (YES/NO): NO